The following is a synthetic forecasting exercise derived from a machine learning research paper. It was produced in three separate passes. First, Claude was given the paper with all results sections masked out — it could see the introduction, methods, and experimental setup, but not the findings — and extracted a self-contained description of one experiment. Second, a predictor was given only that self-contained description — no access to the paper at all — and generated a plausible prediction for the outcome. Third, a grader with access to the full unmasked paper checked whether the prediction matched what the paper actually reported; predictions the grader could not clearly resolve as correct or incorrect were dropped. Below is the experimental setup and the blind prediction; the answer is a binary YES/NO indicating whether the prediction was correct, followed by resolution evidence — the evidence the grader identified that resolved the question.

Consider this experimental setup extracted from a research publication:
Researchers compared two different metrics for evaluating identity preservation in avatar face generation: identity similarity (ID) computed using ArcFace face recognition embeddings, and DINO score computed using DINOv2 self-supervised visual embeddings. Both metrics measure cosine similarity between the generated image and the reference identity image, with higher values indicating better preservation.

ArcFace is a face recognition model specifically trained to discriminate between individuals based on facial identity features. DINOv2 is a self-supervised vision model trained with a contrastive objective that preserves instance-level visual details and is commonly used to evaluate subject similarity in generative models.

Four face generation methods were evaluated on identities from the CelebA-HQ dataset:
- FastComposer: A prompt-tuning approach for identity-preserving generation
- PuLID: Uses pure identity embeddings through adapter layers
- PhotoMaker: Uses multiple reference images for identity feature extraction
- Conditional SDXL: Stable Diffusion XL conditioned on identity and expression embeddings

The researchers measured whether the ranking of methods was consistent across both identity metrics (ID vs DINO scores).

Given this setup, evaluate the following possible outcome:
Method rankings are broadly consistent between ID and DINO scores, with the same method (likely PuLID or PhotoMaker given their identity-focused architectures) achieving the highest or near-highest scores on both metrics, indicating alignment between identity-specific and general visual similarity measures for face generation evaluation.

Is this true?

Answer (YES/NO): NO